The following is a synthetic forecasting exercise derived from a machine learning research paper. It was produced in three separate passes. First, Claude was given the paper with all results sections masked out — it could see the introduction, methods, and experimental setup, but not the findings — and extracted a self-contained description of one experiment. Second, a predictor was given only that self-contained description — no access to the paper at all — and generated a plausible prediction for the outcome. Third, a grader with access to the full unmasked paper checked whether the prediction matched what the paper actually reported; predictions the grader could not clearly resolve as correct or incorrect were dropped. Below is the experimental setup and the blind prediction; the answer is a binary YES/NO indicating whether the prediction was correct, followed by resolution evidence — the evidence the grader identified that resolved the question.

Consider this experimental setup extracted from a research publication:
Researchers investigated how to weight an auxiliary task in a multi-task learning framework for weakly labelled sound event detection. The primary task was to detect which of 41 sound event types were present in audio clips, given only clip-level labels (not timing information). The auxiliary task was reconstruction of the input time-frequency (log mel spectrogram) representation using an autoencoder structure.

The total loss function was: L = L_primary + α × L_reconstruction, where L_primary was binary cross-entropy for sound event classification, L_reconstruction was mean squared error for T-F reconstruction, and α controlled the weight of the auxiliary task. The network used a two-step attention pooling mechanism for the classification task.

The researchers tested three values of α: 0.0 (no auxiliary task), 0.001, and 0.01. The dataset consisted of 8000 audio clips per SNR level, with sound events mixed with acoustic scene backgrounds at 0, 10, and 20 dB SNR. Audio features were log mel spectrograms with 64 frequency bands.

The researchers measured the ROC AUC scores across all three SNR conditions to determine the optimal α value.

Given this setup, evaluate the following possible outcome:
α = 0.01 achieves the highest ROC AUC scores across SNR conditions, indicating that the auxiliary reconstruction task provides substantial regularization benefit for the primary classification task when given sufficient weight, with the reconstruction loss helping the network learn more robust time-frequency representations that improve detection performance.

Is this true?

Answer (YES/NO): NO